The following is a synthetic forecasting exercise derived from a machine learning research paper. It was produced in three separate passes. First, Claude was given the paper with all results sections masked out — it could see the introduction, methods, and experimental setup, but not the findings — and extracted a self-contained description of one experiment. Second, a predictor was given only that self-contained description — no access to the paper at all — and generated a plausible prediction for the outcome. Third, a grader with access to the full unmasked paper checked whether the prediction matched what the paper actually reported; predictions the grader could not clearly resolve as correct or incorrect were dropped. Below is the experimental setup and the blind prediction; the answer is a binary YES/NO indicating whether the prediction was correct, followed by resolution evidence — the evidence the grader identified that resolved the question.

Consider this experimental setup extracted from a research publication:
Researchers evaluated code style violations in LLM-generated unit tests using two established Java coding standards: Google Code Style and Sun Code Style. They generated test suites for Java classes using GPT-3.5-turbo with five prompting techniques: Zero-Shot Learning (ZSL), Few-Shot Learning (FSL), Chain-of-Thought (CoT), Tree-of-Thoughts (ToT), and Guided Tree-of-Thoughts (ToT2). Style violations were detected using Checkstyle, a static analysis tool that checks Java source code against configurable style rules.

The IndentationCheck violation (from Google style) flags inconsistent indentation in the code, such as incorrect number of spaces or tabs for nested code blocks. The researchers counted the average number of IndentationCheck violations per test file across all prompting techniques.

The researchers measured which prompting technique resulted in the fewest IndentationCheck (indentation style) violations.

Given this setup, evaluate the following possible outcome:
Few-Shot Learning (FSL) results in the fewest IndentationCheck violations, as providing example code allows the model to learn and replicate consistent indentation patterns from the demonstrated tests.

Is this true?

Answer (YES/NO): NO